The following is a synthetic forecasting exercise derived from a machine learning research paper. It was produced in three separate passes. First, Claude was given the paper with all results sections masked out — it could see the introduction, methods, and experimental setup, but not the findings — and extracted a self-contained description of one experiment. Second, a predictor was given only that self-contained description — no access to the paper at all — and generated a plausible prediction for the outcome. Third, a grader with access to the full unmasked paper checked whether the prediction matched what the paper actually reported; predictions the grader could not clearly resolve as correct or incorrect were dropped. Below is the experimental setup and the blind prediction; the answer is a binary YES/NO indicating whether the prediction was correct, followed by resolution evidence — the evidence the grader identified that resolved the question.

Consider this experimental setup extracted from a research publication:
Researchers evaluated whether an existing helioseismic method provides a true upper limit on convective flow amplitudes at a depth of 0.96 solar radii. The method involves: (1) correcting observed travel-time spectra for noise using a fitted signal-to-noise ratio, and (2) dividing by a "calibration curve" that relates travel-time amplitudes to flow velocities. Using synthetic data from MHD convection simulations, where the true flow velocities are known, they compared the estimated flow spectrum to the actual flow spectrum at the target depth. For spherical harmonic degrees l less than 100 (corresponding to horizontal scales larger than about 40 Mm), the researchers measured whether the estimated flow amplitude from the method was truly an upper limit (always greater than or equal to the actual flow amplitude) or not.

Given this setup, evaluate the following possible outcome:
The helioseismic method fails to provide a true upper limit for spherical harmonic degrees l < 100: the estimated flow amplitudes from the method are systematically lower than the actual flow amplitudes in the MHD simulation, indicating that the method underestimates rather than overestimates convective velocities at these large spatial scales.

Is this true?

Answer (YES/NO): NO